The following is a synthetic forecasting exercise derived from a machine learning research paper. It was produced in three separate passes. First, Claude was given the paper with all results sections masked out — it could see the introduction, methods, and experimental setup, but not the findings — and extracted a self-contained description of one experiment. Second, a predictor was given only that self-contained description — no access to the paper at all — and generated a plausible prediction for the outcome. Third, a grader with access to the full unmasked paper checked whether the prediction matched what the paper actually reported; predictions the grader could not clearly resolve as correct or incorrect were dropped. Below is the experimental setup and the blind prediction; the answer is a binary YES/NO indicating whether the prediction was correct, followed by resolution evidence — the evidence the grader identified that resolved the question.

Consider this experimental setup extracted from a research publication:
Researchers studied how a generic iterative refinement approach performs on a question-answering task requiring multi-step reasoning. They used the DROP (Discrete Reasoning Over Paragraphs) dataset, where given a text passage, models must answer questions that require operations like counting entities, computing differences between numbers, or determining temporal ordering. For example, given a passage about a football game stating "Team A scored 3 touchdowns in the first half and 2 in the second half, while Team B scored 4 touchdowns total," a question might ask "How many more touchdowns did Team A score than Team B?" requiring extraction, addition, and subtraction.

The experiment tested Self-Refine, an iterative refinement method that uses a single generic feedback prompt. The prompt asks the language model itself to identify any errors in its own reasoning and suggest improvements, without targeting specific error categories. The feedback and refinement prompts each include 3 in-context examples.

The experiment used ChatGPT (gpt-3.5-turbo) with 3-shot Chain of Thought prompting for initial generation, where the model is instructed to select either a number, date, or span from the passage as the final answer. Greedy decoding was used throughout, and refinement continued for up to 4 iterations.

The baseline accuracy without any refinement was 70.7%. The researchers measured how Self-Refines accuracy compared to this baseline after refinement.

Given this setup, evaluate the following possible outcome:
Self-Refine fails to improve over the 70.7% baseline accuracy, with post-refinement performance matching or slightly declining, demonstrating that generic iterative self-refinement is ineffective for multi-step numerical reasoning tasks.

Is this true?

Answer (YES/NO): NO